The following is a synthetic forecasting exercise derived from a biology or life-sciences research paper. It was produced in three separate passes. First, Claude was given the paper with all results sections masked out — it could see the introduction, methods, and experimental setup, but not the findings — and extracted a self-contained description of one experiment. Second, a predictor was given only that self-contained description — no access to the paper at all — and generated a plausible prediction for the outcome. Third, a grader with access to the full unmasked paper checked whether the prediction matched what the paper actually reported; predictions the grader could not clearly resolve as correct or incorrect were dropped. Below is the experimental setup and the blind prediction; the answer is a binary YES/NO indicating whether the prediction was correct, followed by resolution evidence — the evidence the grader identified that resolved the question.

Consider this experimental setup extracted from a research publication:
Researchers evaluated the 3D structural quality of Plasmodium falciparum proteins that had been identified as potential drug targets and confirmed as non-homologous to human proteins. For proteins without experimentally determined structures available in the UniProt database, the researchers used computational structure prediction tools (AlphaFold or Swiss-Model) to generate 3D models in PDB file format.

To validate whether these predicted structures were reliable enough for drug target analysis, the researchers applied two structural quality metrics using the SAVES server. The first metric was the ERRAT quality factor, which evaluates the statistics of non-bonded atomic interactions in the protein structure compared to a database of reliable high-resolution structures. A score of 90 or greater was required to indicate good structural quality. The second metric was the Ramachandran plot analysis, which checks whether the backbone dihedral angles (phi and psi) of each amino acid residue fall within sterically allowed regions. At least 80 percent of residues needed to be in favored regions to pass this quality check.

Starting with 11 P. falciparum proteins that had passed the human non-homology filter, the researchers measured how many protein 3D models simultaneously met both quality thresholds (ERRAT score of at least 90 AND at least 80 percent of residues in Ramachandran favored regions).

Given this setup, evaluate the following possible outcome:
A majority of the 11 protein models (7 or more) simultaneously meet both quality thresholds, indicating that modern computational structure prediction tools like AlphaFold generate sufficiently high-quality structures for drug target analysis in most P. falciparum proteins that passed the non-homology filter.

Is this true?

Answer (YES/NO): YES